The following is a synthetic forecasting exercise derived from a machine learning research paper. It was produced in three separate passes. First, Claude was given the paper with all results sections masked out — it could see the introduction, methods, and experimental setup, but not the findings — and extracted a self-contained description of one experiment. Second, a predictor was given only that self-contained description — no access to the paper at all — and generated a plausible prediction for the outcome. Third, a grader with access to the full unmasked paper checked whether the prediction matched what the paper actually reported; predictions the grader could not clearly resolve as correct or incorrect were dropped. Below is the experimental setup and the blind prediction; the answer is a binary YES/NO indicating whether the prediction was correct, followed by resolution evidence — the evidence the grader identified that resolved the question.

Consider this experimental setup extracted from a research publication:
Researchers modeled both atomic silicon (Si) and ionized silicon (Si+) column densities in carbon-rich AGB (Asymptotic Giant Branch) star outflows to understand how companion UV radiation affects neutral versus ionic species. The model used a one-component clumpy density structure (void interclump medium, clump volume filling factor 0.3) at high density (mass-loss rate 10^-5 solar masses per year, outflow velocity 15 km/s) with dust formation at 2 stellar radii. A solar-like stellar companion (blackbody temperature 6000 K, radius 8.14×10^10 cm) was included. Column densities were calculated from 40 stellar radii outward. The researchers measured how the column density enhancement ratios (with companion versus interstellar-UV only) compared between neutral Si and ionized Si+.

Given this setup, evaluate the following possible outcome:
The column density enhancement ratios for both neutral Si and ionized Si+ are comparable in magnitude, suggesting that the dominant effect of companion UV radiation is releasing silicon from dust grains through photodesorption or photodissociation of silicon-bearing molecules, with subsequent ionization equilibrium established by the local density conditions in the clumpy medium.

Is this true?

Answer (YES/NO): NO